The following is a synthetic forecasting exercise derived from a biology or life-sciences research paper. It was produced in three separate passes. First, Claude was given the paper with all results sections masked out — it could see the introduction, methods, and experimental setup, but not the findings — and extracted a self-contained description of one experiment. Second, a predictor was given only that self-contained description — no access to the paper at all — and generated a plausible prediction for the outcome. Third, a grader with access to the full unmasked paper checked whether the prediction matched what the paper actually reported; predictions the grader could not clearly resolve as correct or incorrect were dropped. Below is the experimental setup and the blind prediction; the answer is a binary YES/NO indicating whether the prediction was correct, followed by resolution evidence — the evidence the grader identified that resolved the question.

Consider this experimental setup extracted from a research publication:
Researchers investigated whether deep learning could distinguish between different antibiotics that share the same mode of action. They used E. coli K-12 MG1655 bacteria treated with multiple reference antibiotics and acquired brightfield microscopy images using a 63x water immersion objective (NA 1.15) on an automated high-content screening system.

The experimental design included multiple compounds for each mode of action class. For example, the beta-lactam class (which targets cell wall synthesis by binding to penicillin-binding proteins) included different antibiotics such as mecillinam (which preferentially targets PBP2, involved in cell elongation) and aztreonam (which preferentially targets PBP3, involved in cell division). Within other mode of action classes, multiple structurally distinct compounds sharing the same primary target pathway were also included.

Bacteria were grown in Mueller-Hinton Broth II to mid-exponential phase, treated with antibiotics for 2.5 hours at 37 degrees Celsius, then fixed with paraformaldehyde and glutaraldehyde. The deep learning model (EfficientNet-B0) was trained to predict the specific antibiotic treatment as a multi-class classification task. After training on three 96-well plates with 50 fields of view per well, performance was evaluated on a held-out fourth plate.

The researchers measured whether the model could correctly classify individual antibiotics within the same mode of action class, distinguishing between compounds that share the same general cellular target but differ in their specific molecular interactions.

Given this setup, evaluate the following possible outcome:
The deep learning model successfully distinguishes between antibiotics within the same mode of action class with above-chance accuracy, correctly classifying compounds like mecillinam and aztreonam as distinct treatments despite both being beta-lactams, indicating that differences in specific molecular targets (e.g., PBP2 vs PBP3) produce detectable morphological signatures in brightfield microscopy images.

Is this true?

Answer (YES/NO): YES